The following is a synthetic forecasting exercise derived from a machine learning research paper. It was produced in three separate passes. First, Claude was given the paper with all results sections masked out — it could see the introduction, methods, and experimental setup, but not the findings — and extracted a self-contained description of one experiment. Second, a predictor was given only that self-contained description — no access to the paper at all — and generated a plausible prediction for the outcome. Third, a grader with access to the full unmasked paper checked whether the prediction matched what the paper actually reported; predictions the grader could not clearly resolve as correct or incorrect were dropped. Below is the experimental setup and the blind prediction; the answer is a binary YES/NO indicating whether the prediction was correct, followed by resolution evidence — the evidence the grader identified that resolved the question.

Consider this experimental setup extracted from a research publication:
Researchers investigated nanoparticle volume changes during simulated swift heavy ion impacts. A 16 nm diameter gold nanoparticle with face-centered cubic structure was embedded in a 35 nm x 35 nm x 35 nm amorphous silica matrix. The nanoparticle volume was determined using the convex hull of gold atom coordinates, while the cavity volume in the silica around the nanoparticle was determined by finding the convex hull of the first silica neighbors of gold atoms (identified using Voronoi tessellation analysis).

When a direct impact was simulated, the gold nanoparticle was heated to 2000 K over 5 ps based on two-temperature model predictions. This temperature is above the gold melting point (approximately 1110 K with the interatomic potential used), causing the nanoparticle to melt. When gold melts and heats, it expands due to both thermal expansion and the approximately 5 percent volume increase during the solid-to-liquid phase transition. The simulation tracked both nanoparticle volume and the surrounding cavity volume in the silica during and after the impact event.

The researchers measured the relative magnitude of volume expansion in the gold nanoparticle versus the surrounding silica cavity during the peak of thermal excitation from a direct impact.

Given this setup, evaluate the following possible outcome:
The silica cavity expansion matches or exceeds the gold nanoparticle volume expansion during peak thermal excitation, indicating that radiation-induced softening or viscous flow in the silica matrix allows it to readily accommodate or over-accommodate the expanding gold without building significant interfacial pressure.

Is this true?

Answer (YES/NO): NO